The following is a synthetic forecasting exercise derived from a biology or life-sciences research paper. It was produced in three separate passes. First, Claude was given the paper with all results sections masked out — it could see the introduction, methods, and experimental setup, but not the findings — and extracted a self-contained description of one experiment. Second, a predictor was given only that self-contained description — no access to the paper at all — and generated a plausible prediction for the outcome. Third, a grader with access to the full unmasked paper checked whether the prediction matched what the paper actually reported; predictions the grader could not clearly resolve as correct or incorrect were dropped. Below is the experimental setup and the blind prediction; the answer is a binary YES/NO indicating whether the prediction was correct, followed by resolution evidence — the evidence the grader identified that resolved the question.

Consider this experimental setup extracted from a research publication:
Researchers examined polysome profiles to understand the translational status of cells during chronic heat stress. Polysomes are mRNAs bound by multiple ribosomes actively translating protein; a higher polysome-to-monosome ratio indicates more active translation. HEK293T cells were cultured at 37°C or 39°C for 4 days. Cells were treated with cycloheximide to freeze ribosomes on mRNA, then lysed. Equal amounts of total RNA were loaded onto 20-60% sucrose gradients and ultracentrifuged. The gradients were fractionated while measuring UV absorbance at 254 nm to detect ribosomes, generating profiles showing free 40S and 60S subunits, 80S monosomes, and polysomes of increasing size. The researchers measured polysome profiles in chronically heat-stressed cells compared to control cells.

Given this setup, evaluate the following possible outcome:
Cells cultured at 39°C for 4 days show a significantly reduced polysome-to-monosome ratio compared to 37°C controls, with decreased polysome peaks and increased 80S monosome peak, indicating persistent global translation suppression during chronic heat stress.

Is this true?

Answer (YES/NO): NO